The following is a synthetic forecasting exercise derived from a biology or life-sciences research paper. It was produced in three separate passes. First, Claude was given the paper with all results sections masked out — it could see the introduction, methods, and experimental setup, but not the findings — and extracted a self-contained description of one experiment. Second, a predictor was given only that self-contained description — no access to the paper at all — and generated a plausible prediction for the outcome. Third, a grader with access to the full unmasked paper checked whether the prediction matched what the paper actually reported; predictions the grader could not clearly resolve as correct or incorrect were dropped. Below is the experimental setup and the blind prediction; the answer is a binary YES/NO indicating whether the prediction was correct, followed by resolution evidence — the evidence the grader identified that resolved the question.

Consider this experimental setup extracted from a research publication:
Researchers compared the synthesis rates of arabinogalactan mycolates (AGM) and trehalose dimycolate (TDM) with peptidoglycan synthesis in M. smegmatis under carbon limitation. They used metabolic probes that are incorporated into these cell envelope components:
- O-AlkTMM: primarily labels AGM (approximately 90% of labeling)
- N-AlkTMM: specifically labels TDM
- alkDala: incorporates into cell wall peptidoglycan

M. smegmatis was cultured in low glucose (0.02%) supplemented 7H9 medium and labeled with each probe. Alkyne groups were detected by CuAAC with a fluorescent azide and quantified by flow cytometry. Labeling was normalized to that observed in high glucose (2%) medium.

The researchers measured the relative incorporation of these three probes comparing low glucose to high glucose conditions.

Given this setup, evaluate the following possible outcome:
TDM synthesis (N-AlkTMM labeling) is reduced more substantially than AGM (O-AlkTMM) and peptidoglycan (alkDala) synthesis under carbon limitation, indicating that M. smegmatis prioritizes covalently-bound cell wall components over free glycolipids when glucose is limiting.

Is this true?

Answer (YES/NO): NO